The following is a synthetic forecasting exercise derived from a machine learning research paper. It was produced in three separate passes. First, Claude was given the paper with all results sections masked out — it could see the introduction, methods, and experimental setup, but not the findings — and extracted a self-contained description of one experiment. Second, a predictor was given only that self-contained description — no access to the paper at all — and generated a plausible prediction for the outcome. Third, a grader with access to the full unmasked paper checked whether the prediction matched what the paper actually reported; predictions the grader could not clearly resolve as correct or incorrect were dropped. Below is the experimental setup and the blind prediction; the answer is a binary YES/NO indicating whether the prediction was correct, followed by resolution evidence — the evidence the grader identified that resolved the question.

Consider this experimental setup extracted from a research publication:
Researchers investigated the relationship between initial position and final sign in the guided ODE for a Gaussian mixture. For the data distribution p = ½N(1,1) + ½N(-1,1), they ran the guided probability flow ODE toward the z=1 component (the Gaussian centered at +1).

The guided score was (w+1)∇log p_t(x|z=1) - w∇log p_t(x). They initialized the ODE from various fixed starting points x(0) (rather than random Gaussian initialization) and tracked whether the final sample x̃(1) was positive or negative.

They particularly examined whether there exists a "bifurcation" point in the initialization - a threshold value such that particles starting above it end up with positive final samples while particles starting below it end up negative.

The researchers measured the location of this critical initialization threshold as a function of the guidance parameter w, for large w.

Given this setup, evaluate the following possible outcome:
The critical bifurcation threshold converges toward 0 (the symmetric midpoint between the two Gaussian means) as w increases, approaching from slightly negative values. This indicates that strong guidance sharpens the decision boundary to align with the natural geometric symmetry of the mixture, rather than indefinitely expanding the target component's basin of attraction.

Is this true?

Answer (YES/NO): NO